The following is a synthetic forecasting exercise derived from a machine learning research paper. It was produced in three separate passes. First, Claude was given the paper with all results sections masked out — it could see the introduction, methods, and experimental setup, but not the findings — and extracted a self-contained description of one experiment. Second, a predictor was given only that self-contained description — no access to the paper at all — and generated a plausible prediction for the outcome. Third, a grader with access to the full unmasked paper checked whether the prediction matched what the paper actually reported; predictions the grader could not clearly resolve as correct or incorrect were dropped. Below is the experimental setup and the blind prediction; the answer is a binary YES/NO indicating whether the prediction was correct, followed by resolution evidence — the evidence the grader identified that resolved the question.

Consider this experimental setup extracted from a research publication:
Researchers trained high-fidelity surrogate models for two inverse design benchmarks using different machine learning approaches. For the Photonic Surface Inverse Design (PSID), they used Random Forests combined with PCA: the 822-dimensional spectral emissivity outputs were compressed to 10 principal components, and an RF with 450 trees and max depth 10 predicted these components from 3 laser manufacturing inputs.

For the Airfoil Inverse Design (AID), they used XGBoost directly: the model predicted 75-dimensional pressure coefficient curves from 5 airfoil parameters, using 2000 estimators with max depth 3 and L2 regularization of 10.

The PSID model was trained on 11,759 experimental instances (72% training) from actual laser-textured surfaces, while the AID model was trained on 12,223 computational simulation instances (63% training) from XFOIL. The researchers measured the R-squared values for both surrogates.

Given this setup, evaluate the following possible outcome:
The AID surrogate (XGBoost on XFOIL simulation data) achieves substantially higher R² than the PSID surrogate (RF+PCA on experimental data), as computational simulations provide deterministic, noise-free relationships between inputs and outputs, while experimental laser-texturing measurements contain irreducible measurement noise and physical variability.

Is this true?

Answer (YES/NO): YES